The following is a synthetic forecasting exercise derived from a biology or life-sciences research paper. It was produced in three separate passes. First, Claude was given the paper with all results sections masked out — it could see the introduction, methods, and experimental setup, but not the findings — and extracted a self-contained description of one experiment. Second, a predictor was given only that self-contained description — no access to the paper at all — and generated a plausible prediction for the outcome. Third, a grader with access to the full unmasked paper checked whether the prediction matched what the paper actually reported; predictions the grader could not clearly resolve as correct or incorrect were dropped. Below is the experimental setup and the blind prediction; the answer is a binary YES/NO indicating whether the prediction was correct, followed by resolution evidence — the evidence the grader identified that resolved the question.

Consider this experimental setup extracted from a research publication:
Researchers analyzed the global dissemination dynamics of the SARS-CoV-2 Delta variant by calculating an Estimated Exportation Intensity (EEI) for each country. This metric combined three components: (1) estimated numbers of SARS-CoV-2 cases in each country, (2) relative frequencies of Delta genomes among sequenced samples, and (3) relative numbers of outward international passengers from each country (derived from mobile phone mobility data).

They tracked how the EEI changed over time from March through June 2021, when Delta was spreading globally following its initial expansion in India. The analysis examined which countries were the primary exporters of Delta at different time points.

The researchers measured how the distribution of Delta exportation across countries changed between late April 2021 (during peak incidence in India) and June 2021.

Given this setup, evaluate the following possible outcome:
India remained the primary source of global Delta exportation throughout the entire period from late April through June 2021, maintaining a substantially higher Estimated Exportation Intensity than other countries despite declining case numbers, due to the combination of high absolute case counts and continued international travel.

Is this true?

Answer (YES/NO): NO